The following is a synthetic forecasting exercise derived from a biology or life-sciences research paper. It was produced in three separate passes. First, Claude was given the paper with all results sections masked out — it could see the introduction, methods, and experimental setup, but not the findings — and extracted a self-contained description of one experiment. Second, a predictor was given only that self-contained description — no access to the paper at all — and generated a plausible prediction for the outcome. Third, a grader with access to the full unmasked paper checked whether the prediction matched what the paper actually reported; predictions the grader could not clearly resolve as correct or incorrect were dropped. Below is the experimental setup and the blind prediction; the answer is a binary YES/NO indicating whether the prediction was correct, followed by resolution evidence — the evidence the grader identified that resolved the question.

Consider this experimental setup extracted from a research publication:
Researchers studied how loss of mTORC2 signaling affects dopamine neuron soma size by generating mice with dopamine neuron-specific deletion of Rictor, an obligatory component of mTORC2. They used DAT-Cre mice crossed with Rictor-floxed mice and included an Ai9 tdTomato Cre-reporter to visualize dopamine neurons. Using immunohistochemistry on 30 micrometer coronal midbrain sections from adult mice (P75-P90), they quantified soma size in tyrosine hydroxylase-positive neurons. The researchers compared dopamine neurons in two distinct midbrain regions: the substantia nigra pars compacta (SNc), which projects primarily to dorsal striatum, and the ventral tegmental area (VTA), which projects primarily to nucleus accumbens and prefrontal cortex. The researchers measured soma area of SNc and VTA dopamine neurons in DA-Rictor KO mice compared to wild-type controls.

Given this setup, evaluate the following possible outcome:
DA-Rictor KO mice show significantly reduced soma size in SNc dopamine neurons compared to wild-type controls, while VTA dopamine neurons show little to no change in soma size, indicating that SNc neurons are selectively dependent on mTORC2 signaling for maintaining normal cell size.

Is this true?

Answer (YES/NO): NO